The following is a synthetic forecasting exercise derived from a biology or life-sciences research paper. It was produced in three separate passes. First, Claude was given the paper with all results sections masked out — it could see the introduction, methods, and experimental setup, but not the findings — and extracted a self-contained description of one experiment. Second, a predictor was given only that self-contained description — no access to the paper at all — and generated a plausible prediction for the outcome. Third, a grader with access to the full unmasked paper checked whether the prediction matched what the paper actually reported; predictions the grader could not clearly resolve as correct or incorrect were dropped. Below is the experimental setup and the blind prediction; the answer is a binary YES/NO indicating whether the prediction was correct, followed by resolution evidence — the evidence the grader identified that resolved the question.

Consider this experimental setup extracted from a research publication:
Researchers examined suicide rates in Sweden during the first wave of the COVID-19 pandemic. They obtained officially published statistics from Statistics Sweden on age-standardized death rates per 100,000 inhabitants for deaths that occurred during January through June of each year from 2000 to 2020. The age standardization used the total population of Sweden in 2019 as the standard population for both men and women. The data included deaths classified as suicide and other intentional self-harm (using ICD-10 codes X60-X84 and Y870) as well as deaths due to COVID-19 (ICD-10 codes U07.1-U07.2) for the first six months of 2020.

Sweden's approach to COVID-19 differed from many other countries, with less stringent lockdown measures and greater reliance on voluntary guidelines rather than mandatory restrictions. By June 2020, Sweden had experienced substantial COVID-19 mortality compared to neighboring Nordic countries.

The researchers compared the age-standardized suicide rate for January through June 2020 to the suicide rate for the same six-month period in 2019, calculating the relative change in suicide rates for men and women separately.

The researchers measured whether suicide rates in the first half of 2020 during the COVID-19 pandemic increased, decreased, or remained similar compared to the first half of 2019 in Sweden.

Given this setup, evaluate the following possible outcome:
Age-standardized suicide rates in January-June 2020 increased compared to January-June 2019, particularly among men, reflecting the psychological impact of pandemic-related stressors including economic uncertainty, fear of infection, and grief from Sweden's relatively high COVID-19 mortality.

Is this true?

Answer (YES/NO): NO